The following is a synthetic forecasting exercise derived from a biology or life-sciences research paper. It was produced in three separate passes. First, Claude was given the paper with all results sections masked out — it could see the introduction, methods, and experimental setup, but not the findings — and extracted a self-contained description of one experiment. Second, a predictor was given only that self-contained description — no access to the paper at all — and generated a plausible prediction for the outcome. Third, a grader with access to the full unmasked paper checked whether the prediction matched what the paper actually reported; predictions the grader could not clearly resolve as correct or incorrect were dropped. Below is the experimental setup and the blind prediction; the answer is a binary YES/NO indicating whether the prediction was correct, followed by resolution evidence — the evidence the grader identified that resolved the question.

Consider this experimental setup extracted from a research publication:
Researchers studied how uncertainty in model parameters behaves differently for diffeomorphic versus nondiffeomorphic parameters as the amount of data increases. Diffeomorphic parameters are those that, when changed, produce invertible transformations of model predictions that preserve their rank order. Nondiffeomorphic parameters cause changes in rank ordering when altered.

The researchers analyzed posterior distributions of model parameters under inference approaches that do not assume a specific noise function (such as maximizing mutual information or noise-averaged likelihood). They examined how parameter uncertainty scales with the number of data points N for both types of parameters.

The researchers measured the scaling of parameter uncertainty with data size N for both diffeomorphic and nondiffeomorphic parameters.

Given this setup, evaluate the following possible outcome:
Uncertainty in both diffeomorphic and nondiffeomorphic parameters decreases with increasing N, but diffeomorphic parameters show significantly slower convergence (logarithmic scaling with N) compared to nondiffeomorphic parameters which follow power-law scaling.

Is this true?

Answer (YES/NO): NO